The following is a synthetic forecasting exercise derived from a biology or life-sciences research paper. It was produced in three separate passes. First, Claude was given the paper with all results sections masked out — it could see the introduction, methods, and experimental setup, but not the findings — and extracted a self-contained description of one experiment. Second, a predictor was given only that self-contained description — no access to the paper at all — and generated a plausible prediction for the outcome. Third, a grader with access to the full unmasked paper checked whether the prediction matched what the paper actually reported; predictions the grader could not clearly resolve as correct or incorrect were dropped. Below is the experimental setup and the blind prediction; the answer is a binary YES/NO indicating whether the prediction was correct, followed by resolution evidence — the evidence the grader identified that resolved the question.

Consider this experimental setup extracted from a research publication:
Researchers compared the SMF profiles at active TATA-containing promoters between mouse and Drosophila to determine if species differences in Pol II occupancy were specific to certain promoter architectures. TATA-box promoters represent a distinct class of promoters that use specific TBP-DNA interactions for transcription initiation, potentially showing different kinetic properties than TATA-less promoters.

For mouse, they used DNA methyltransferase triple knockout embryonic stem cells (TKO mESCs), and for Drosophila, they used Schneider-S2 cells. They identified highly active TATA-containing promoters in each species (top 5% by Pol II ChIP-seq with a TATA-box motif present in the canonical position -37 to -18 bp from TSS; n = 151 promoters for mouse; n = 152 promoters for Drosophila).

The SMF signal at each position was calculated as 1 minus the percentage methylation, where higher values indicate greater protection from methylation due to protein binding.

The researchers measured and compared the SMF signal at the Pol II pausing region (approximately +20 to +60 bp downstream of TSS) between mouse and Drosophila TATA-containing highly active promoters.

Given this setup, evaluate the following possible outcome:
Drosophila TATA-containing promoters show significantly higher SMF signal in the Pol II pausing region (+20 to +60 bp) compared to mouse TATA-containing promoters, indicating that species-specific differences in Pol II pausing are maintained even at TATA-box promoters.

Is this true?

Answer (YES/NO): YES